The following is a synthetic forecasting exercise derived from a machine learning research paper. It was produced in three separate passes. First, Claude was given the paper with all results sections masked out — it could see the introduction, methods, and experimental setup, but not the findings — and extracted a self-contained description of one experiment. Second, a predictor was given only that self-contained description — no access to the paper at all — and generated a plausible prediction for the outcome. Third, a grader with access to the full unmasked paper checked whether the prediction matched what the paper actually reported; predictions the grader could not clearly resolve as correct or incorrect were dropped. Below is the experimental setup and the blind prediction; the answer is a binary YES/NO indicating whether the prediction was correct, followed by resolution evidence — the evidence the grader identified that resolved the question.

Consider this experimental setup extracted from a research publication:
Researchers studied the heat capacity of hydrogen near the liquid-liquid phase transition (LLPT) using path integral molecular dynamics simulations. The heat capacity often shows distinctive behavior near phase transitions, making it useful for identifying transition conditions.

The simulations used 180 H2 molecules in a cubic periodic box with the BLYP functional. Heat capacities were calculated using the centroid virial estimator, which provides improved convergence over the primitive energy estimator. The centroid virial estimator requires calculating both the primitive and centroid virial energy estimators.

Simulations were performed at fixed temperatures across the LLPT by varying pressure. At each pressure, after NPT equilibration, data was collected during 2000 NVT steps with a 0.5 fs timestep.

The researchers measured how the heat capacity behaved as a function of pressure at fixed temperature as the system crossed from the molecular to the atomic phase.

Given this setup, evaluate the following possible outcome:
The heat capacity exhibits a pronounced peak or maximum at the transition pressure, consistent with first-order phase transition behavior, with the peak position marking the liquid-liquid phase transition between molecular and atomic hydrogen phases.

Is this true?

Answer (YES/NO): YES